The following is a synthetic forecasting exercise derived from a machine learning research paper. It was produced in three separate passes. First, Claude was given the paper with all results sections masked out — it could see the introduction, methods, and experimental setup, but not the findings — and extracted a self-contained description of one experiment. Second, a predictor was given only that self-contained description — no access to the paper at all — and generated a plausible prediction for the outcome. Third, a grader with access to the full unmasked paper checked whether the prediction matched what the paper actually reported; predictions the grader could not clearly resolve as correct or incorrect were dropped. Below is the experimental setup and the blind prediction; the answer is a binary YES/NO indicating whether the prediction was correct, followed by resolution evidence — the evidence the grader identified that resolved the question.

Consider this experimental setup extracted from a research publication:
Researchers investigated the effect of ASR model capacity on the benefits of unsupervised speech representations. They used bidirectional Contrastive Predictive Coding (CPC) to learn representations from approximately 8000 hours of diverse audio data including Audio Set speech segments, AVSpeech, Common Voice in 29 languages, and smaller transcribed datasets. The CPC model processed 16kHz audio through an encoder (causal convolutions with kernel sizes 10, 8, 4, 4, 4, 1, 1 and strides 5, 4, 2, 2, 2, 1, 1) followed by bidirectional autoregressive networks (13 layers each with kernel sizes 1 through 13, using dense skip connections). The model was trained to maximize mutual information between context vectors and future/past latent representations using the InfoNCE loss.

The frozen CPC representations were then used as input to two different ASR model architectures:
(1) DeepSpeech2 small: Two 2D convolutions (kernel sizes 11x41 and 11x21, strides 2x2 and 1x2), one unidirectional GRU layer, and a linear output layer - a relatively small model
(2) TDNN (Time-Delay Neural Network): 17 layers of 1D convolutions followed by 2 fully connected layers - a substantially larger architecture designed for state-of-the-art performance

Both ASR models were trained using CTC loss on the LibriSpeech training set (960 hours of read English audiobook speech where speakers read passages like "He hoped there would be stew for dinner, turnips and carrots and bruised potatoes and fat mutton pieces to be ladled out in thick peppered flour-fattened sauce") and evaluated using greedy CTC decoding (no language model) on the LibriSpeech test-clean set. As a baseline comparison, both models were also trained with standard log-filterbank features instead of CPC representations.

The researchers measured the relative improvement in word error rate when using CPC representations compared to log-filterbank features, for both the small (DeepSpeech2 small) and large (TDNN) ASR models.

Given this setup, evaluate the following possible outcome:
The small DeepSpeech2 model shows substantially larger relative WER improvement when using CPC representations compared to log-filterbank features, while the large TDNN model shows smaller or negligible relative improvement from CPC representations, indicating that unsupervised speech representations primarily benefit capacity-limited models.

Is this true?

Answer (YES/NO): NO